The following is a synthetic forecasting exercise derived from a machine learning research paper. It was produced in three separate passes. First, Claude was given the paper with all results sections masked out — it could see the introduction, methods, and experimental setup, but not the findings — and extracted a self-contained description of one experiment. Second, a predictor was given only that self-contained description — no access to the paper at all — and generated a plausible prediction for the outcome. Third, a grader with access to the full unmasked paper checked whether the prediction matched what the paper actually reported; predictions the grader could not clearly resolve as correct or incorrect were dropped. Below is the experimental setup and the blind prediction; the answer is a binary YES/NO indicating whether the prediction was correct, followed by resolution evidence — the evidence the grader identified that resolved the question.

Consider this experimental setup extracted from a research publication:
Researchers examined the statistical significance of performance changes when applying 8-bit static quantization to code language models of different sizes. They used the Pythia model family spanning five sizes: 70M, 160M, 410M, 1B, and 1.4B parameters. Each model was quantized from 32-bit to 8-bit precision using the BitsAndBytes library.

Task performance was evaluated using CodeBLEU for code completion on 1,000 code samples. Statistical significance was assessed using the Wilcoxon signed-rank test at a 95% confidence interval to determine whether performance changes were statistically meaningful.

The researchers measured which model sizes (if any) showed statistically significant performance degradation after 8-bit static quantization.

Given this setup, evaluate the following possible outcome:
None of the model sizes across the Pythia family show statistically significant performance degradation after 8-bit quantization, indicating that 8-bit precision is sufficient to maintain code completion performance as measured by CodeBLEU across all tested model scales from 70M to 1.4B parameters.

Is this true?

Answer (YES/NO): NO